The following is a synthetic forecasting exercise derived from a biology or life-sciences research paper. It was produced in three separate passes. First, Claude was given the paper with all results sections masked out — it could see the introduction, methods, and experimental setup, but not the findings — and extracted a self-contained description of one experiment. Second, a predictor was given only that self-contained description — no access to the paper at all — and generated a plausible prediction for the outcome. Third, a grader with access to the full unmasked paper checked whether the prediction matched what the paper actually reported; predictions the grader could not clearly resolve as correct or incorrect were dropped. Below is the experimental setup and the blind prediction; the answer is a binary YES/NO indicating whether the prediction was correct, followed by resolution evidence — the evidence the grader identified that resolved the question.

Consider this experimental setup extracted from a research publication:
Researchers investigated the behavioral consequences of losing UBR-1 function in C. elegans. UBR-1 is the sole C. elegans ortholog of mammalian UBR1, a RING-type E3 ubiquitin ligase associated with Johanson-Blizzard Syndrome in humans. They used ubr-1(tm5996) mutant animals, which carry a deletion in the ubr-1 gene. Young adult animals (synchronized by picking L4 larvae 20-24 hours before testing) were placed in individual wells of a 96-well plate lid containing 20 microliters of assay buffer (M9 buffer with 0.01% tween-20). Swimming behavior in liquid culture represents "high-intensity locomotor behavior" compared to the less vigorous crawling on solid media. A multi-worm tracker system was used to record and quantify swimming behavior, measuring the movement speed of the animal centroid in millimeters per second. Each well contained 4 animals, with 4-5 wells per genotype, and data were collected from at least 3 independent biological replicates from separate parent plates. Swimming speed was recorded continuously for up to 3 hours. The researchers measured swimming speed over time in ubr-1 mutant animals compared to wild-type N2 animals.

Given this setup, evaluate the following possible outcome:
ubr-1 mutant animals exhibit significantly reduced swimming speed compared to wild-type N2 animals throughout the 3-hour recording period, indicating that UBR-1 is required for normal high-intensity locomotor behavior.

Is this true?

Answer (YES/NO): YES